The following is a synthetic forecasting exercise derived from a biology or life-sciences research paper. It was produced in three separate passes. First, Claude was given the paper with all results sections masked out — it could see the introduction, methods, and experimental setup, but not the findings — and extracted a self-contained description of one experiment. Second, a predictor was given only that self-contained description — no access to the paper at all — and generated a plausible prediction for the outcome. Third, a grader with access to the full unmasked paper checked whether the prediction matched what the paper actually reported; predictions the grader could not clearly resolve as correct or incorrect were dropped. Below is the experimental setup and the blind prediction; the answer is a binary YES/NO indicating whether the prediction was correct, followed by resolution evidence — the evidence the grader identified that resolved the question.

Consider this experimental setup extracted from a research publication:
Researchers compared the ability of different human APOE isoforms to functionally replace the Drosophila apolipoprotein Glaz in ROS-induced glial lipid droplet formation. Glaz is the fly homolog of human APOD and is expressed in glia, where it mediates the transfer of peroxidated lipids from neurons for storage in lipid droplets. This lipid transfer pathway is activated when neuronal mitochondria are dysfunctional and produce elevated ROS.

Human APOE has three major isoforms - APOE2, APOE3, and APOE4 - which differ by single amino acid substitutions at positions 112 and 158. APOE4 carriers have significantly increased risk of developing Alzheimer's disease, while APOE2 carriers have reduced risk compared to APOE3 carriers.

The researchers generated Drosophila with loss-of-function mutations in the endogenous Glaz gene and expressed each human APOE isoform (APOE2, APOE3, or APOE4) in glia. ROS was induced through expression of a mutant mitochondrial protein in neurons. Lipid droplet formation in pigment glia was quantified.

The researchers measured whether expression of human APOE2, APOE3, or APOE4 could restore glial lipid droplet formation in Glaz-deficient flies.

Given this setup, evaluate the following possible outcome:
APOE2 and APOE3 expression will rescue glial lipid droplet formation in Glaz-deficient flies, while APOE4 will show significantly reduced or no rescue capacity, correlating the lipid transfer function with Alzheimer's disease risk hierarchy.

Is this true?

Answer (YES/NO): YES